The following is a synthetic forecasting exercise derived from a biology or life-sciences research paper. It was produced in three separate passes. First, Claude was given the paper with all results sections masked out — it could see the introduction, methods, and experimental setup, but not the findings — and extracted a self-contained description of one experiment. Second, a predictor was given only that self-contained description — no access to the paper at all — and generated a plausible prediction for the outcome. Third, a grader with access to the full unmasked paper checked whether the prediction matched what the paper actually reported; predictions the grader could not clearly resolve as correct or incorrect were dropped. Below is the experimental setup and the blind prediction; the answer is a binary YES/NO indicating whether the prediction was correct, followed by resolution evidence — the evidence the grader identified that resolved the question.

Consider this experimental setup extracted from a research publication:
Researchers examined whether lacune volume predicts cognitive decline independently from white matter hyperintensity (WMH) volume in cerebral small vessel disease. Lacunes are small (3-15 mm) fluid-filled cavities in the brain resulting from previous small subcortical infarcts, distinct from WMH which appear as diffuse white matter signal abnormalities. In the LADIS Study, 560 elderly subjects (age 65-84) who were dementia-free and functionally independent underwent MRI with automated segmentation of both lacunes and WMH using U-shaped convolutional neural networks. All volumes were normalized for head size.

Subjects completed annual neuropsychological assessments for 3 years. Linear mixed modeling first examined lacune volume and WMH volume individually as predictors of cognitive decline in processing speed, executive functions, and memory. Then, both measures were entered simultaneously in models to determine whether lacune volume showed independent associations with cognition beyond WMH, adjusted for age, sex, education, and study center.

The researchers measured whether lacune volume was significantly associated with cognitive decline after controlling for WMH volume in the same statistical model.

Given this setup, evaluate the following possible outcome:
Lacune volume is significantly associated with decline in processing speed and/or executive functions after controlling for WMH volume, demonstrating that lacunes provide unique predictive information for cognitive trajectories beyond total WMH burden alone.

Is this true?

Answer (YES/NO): YES